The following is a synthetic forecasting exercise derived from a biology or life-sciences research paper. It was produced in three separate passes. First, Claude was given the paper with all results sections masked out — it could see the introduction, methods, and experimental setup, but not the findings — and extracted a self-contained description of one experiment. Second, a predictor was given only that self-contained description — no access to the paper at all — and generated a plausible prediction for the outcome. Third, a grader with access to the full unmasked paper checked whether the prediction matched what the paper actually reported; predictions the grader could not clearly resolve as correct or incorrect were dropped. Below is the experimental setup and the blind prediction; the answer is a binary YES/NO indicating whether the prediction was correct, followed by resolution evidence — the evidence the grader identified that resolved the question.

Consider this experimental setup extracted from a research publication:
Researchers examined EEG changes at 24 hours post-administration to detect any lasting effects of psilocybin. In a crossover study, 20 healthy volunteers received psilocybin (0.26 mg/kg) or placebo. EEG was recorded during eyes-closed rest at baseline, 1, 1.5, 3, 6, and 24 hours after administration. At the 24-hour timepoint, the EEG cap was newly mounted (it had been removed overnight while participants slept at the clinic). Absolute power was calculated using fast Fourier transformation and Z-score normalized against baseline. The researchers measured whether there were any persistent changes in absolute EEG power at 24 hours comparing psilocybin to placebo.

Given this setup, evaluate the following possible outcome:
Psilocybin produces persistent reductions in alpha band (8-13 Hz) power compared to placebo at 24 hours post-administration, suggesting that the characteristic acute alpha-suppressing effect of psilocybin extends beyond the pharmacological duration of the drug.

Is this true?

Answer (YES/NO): NO